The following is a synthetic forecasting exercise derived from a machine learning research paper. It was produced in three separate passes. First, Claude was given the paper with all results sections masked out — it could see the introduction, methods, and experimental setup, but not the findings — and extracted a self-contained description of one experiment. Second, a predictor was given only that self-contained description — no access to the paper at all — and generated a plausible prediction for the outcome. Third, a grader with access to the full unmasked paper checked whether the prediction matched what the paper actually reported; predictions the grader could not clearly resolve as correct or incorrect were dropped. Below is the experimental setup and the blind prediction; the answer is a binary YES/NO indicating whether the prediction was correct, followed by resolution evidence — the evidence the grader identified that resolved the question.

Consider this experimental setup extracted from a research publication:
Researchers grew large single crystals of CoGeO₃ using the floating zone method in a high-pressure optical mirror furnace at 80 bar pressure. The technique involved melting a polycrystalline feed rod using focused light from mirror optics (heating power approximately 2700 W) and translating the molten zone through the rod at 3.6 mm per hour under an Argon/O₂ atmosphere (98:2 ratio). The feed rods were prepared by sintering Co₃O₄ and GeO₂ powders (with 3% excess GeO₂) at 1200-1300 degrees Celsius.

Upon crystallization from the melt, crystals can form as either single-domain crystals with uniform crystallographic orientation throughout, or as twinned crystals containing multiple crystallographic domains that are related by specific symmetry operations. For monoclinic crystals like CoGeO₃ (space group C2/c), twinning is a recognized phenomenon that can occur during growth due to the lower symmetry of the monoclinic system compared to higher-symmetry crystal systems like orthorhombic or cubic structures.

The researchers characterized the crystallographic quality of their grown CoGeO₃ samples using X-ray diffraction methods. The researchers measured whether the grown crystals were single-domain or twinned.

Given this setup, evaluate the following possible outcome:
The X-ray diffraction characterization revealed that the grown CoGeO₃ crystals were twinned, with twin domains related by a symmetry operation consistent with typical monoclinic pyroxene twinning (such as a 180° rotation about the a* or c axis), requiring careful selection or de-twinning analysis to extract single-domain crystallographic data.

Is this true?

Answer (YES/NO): NO